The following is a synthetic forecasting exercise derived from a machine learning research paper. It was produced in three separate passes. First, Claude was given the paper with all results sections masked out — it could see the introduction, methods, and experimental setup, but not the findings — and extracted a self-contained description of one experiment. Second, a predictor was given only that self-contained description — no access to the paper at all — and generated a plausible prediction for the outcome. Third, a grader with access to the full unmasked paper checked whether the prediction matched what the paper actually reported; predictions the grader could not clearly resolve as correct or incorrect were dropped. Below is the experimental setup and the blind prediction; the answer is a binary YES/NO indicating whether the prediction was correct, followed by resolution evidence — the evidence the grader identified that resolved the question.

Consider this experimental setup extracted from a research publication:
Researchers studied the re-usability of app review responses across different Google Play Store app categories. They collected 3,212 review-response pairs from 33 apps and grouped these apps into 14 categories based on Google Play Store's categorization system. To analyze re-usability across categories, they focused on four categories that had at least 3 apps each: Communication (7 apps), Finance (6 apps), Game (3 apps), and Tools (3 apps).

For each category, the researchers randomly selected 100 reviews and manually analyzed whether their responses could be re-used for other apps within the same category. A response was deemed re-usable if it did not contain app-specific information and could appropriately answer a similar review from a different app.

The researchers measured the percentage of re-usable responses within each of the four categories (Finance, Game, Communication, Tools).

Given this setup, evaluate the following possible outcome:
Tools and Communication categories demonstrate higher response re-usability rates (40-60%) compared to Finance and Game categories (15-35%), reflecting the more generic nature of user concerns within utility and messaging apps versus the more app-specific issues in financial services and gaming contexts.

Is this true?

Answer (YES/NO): NO